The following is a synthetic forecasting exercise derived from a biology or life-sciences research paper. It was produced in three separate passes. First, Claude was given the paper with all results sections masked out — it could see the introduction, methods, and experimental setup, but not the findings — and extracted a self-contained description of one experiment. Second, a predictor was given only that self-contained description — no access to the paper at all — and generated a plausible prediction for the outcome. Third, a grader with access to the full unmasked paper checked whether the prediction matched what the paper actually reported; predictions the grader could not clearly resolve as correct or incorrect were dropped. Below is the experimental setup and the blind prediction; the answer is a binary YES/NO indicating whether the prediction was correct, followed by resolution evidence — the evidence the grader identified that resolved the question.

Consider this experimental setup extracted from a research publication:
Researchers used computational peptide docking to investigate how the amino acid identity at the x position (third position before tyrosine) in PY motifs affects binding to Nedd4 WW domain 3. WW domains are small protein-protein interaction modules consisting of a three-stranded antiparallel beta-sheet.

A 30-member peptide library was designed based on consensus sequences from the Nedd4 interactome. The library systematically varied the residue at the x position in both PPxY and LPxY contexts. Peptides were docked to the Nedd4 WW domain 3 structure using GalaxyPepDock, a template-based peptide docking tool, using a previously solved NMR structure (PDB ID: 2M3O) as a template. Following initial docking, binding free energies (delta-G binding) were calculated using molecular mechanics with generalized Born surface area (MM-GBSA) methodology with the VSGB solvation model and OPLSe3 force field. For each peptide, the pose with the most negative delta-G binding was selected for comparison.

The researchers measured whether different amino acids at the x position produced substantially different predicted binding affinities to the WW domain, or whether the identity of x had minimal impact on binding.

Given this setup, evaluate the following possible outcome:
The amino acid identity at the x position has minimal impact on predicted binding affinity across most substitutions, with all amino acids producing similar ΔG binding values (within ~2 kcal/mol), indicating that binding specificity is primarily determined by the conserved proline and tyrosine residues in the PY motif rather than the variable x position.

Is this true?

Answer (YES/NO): NO